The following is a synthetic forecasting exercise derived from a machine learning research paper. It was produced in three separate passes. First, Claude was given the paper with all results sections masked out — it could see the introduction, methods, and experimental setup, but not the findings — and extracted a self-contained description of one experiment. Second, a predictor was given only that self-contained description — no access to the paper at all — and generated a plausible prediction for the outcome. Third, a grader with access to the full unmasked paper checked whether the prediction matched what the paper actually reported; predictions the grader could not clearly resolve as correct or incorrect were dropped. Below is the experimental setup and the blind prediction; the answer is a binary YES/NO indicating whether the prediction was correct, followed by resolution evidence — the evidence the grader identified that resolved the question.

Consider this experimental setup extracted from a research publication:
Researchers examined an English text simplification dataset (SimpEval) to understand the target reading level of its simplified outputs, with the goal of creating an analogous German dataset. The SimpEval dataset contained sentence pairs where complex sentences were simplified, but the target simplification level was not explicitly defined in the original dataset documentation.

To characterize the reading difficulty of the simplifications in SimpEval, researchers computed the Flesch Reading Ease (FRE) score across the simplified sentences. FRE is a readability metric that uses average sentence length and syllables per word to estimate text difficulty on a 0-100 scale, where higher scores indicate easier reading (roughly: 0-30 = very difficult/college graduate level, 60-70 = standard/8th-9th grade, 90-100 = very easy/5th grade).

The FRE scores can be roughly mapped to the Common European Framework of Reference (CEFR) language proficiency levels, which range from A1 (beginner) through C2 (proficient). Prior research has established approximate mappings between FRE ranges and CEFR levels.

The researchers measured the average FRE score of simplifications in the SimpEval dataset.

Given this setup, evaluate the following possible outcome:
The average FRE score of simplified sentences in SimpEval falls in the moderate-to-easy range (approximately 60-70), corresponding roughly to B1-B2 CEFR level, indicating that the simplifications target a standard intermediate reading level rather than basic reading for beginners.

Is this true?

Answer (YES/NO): YES